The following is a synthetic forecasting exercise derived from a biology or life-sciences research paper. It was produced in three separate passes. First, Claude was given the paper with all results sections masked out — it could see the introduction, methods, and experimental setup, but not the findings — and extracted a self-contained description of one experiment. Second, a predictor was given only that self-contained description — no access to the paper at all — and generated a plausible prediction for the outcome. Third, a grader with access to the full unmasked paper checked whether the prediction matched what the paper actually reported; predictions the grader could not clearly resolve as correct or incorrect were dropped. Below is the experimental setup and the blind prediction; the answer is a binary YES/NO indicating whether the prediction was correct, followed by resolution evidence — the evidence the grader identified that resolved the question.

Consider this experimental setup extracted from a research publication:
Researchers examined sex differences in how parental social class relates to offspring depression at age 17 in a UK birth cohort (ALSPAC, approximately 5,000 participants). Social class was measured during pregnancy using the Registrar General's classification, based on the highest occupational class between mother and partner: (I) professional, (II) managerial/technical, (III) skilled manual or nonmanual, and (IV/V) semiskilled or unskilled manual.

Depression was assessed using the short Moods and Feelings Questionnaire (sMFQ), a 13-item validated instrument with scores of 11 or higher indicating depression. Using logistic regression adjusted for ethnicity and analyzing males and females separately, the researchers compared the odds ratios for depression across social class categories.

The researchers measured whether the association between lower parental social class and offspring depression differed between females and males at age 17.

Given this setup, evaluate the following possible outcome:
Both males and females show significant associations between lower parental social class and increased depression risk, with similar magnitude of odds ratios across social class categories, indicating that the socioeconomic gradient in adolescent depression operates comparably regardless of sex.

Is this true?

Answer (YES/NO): YES